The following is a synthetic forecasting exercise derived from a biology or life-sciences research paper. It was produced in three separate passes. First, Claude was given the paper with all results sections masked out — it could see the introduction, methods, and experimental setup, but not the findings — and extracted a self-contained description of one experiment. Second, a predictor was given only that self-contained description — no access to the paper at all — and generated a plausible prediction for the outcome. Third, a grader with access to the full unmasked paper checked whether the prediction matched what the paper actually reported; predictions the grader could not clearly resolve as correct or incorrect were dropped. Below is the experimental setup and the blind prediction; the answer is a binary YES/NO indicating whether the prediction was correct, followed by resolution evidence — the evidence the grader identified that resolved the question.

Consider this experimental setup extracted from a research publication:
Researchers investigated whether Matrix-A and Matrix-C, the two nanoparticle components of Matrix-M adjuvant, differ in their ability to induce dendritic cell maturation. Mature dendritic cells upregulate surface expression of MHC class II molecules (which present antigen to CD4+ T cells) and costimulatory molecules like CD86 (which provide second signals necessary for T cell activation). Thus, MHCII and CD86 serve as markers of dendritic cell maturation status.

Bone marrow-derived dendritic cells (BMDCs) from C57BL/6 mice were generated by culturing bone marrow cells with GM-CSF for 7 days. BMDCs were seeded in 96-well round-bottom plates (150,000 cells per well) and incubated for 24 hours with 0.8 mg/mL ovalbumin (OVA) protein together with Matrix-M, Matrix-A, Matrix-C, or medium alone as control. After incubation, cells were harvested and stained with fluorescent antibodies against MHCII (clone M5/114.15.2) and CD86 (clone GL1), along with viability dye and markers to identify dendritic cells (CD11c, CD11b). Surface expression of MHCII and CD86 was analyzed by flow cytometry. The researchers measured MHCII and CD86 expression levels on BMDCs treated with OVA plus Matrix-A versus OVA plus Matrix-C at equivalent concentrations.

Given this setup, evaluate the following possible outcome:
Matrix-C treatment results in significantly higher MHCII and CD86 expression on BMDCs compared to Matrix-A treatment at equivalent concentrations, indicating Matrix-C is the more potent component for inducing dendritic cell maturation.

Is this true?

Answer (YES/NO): NO